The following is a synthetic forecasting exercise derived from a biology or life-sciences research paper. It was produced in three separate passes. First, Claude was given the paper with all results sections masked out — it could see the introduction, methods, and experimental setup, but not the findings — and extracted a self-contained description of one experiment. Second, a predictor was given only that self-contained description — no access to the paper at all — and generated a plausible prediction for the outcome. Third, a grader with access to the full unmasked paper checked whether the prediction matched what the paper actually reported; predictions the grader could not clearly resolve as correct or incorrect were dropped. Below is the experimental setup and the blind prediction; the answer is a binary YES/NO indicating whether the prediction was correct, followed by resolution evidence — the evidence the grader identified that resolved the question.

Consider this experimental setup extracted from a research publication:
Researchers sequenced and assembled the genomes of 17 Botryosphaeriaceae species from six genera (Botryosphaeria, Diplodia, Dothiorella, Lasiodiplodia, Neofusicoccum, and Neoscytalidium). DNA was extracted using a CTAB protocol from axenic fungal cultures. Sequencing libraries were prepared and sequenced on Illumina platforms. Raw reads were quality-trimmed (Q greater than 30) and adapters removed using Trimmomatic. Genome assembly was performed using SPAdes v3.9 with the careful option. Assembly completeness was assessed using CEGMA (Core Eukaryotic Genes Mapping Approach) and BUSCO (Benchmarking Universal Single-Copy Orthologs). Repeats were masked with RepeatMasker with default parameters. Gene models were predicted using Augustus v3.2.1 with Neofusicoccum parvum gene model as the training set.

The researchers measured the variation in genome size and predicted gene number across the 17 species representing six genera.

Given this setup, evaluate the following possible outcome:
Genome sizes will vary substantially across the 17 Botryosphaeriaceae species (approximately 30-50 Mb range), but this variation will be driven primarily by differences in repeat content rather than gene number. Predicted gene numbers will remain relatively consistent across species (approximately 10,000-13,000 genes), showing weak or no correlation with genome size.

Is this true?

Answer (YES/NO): NO